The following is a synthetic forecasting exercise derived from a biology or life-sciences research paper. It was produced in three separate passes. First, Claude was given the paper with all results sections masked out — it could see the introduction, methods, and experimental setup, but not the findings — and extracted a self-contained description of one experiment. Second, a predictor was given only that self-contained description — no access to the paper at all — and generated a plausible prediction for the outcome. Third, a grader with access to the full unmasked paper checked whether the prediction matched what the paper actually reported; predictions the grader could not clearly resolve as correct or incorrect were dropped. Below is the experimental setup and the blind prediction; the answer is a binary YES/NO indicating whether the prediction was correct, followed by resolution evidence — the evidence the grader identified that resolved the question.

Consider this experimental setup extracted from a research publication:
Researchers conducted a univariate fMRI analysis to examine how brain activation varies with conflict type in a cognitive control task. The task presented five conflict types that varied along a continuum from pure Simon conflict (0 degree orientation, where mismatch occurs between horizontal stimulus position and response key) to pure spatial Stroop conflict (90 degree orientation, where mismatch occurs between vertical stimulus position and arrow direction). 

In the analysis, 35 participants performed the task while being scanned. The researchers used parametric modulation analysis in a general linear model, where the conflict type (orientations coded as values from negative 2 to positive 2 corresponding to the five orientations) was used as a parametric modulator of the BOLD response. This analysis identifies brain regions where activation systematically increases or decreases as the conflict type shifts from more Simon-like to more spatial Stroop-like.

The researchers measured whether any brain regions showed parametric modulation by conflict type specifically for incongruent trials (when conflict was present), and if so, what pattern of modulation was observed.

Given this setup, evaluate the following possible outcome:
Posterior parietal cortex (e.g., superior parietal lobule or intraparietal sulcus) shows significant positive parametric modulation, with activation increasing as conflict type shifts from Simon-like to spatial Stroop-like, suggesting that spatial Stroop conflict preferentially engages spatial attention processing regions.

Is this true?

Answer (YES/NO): NO